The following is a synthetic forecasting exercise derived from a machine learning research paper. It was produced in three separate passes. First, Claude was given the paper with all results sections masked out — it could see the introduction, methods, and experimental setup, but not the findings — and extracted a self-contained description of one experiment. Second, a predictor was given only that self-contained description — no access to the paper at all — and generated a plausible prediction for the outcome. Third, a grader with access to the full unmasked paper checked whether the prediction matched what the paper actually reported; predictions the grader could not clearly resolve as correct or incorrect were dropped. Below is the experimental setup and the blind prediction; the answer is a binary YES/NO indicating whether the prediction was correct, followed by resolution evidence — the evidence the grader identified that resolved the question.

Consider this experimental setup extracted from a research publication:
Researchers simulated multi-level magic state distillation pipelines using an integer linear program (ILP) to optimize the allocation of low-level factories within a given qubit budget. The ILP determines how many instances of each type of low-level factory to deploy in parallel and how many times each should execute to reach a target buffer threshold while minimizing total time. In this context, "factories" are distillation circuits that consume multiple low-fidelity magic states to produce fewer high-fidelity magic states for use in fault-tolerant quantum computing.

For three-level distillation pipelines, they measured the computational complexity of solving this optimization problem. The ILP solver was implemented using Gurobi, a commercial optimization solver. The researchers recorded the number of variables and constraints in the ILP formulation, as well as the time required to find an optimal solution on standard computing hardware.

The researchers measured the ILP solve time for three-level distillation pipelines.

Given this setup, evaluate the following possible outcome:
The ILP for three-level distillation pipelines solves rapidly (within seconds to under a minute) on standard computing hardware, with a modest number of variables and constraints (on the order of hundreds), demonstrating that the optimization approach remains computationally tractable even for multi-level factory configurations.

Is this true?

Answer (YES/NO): YES